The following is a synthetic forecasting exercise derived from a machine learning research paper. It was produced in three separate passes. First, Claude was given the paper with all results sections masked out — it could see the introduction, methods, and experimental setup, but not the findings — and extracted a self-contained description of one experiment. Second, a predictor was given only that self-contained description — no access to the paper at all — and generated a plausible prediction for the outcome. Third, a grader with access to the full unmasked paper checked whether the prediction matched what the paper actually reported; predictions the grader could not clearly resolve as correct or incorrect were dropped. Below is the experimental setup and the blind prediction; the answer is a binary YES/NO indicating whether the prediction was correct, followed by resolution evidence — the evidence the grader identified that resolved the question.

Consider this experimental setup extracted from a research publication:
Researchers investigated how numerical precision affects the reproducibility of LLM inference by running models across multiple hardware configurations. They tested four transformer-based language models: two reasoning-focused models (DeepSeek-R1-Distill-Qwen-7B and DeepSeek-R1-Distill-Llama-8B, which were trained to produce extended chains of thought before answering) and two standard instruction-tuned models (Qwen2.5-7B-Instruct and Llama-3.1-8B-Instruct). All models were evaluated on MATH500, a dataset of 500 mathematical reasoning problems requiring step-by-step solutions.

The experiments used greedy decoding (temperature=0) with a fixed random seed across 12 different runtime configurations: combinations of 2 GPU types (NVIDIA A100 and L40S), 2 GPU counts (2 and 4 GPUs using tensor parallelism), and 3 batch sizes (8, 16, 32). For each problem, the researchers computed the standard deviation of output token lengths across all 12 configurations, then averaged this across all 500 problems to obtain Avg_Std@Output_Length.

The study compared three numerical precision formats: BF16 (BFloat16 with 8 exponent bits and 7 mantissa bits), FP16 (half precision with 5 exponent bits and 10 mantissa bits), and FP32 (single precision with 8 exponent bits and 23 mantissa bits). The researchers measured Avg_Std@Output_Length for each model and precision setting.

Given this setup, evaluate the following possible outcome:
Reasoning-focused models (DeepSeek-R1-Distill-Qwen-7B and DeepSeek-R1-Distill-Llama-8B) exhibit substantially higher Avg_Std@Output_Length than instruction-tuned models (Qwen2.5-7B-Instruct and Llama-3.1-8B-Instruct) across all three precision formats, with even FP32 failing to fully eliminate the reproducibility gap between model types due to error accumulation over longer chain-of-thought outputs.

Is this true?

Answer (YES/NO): YES